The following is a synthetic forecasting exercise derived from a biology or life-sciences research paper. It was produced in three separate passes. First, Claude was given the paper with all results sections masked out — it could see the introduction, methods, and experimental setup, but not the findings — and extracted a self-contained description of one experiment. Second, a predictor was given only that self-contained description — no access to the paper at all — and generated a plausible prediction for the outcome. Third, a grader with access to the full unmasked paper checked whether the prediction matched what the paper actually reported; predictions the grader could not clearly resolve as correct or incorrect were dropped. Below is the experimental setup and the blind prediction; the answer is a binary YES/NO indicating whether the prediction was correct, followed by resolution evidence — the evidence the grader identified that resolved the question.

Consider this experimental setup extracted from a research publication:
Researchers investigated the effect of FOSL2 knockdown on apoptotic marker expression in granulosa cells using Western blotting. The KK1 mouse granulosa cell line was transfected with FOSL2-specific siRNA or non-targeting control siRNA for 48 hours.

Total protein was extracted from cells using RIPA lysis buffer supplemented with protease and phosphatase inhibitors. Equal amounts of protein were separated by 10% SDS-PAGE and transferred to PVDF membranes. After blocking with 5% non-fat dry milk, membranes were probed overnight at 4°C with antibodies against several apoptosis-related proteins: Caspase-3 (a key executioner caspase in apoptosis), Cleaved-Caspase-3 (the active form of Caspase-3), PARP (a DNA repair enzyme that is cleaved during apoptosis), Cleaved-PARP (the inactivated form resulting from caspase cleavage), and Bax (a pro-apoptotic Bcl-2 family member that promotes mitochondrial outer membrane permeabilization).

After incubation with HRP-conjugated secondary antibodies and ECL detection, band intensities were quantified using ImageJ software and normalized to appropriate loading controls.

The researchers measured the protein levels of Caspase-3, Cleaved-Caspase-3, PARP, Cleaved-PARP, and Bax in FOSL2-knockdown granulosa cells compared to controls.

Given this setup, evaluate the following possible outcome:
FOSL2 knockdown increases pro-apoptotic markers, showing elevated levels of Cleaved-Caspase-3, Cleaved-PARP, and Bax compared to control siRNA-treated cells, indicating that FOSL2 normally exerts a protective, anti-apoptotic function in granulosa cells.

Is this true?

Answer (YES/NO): YES